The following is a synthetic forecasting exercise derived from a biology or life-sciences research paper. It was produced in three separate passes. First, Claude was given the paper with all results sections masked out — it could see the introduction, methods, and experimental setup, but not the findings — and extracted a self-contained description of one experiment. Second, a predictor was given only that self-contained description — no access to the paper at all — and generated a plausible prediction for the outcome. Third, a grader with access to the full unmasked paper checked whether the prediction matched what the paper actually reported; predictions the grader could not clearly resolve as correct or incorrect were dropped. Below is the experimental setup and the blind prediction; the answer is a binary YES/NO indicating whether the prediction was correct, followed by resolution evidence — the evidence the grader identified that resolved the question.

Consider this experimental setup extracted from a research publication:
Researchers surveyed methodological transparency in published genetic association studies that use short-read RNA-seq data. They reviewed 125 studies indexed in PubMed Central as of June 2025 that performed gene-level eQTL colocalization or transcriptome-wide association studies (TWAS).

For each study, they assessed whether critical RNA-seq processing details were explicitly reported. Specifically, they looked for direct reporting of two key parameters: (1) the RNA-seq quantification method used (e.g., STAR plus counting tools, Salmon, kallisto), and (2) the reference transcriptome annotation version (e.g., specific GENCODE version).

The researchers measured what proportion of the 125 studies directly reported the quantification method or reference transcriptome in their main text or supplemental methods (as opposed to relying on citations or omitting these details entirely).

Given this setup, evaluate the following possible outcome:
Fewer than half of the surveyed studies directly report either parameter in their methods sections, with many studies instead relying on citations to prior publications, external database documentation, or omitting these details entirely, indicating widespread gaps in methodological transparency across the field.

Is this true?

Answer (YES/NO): YES